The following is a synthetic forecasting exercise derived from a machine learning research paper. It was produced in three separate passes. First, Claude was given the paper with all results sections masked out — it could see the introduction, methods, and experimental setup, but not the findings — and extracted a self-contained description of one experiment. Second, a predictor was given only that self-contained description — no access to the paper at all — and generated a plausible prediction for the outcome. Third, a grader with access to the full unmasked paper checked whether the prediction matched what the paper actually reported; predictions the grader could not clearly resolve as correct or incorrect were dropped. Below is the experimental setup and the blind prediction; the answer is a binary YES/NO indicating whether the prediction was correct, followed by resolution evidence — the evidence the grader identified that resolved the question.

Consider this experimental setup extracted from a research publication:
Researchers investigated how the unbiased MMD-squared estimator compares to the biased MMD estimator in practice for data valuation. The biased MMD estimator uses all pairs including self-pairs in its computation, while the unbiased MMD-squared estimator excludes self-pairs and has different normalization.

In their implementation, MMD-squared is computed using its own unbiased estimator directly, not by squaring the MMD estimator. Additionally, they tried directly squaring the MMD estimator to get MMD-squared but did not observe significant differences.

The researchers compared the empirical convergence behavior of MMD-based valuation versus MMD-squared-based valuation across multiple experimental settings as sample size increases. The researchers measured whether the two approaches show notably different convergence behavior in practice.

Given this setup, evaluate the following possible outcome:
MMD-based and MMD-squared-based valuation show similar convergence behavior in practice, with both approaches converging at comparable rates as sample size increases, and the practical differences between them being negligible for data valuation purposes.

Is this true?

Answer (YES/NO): YES